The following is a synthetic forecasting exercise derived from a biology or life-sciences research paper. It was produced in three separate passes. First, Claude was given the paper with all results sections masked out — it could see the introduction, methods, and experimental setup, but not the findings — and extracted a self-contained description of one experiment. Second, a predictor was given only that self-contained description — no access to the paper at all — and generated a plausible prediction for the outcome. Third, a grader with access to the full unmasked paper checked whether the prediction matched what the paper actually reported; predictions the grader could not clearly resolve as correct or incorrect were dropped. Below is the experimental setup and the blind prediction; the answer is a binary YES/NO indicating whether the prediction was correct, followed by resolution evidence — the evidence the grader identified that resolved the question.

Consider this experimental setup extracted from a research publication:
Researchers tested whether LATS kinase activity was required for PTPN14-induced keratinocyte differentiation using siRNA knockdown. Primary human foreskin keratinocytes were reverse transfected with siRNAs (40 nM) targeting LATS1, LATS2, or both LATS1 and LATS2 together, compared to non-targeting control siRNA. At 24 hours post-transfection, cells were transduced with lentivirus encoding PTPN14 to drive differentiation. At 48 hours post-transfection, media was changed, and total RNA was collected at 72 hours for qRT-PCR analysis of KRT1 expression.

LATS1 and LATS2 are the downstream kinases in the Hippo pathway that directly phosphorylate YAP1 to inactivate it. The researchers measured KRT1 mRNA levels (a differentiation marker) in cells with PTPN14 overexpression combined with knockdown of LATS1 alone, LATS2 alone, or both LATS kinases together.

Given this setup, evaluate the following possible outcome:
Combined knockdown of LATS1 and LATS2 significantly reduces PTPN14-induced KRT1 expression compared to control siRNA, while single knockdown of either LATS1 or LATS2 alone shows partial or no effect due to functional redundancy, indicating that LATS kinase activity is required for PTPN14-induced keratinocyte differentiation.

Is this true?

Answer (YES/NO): NO